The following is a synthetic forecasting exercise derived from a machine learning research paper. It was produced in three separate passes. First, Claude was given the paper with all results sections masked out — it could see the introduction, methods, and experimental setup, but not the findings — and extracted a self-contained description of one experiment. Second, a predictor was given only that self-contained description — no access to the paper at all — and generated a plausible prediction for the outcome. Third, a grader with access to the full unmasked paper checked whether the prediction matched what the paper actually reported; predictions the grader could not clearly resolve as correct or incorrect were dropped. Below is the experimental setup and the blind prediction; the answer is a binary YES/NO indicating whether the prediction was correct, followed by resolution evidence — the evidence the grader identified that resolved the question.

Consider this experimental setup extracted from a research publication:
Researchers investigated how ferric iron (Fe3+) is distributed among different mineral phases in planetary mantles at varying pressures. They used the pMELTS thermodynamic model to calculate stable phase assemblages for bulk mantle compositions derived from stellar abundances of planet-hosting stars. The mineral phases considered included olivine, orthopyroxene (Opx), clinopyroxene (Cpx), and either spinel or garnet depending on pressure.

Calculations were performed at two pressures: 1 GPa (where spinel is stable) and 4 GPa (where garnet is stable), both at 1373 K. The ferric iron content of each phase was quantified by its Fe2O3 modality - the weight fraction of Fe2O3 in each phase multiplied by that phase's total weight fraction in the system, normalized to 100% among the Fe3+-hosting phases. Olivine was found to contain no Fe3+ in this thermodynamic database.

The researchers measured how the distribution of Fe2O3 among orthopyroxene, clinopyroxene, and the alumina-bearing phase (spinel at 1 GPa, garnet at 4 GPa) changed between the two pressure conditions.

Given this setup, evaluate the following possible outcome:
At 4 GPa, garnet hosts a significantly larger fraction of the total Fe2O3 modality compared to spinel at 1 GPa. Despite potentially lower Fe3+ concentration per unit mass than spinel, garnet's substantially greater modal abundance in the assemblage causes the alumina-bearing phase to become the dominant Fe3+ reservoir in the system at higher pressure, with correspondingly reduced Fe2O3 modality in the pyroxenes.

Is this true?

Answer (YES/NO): NO